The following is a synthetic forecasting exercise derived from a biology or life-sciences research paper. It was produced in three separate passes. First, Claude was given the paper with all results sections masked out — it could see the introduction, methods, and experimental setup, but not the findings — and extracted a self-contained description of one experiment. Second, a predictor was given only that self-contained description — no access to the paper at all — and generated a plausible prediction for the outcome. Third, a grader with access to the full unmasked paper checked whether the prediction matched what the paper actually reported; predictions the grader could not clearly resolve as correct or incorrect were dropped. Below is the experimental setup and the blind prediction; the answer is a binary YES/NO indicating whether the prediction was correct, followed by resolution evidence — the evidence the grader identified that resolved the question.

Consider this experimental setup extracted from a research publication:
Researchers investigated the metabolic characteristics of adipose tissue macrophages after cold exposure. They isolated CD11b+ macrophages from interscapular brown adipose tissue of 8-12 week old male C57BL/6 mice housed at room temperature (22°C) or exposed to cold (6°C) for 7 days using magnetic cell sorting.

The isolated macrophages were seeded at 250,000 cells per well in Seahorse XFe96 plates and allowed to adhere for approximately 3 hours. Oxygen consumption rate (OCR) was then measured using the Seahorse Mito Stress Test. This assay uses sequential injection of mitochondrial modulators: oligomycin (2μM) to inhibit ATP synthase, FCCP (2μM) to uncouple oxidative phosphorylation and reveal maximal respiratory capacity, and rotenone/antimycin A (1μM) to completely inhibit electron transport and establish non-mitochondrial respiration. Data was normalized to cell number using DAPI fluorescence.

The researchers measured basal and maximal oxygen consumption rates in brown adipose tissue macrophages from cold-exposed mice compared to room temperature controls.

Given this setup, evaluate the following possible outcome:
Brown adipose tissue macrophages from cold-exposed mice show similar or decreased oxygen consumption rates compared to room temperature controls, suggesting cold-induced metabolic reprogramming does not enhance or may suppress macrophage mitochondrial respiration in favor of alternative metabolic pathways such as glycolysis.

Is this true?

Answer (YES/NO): NO